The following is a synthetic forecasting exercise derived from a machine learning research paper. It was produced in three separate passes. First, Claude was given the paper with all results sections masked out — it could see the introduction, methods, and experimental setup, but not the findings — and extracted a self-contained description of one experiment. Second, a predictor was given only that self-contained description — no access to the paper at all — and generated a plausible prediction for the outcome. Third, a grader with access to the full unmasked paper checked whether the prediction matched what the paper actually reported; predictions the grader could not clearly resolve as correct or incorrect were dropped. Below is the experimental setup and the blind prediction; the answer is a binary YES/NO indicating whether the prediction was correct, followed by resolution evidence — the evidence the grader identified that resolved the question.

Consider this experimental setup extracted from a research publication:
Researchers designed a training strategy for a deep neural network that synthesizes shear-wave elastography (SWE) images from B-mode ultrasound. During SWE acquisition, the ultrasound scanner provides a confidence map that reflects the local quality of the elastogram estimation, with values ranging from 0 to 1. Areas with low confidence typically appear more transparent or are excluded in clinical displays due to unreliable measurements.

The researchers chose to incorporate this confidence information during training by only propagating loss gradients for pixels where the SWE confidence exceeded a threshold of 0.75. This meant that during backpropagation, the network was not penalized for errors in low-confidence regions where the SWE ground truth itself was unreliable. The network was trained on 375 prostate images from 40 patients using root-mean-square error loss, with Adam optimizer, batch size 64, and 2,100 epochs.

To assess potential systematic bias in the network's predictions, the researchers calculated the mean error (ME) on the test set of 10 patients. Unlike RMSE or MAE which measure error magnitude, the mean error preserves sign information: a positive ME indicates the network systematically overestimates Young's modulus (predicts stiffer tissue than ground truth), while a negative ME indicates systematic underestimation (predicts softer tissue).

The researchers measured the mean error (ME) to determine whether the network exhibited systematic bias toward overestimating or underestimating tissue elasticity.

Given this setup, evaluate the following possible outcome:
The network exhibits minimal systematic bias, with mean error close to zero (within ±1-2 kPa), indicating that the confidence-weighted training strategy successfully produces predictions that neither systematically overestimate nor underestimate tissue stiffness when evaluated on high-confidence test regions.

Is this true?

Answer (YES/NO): NO